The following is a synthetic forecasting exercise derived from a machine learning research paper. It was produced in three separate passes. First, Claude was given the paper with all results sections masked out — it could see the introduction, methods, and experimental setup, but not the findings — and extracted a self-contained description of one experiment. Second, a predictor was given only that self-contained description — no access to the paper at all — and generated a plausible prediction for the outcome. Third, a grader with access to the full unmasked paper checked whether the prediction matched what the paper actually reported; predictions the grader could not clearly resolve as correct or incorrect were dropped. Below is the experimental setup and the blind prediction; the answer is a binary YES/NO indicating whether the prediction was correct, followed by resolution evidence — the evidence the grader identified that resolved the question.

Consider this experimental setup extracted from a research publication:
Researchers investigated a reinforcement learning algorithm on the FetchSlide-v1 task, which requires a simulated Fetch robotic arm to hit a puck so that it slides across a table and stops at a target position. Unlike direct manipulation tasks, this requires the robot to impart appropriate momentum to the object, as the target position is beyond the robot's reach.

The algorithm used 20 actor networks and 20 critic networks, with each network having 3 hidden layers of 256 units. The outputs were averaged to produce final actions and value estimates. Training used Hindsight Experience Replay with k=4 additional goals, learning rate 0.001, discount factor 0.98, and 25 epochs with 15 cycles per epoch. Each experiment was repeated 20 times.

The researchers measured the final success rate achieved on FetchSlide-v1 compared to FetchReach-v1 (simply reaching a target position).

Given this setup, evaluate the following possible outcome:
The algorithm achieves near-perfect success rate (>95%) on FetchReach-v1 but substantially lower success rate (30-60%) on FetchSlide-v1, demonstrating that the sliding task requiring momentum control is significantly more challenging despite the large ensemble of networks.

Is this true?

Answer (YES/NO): NO